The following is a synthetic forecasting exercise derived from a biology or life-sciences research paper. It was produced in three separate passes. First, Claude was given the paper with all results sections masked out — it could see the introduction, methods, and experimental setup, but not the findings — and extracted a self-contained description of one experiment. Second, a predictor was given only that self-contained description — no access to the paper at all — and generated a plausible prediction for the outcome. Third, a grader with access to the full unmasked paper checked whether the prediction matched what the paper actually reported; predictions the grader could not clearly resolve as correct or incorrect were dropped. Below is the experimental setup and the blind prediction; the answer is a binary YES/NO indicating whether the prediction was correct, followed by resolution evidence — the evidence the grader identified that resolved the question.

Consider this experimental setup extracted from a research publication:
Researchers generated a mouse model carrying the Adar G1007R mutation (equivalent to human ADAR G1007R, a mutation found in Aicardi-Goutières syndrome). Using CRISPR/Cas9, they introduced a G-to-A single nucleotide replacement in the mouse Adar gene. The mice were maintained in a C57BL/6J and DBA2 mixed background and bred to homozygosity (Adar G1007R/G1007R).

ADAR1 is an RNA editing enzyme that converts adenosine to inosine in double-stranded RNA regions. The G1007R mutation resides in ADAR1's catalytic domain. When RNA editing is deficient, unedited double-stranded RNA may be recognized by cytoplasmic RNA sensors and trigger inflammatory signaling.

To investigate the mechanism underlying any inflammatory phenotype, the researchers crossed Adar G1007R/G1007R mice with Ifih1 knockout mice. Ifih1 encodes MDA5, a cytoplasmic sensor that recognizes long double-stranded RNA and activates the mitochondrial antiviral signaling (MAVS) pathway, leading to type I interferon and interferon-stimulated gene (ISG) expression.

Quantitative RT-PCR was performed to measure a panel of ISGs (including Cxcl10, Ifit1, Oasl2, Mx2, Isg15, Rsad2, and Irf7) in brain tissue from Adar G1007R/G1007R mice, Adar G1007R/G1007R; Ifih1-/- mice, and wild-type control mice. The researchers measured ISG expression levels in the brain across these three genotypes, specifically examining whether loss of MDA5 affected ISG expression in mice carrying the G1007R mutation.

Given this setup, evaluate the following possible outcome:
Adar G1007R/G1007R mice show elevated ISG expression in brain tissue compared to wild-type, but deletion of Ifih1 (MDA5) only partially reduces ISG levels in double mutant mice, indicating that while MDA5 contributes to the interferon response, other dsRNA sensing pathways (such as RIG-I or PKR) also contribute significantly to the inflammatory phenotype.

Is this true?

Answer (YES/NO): NO